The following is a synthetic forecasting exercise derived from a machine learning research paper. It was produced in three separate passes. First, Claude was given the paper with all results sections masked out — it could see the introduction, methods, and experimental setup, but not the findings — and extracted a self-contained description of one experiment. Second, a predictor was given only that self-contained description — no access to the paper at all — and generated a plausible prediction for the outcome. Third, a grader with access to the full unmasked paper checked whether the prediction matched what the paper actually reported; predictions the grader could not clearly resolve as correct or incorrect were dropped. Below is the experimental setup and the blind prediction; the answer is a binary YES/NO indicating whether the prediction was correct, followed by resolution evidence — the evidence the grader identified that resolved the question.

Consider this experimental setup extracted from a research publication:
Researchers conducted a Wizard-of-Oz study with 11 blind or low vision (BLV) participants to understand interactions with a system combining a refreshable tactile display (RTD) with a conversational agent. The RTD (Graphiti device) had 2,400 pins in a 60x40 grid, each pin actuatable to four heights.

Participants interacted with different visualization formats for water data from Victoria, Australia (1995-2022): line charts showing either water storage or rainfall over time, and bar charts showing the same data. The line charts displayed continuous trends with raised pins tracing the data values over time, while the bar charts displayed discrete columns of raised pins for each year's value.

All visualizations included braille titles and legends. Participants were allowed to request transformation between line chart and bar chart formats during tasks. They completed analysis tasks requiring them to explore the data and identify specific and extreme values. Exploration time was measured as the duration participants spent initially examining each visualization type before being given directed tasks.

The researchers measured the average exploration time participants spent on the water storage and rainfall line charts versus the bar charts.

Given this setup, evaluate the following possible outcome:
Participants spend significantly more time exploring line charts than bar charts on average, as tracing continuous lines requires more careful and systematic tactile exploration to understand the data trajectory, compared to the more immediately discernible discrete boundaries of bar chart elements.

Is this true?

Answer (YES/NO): YES